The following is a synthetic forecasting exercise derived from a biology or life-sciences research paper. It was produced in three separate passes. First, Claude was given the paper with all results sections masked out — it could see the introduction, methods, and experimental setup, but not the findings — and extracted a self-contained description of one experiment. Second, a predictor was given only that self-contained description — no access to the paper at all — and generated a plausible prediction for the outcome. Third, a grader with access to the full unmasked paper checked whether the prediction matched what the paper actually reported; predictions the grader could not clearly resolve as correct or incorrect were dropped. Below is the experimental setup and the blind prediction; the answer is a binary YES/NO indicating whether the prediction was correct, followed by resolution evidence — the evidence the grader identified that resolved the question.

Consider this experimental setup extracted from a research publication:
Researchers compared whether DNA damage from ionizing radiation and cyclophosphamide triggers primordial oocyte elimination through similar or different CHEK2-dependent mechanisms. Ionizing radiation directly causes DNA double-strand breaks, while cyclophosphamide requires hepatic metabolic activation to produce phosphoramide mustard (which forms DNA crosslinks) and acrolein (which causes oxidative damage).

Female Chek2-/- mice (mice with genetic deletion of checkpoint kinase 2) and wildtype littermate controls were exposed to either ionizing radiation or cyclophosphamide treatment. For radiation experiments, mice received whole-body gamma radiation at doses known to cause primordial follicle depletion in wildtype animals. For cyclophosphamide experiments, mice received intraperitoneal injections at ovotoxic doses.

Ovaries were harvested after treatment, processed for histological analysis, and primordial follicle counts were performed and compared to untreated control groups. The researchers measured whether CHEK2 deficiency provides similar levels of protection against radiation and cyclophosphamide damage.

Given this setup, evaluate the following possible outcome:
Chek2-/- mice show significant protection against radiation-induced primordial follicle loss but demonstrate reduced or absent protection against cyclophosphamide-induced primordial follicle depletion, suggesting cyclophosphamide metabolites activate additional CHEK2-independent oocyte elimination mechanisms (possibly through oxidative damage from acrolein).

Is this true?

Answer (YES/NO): NO